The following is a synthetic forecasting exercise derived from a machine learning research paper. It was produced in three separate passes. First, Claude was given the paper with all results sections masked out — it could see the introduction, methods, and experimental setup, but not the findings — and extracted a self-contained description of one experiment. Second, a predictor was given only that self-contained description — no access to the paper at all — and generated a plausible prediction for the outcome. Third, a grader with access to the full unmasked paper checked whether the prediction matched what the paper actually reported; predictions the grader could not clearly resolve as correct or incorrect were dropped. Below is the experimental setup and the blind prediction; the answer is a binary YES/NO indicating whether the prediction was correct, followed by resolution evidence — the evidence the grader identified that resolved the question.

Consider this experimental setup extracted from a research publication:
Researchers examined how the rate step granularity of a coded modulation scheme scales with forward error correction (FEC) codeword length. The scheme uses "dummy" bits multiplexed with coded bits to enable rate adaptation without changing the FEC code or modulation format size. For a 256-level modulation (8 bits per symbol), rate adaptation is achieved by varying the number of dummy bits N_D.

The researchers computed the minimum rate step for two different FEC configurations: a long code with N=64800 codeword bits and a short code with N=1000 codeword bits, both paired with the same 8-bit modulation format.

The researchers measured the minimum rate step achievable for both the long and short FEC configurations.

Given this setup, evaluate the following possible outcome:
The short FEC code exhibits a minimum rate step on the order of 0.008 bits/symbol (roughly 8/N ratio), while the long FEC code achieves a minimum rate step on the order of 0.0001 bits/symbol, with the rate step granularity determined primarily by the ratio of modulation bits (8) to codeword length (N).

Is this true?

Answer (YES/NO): NO